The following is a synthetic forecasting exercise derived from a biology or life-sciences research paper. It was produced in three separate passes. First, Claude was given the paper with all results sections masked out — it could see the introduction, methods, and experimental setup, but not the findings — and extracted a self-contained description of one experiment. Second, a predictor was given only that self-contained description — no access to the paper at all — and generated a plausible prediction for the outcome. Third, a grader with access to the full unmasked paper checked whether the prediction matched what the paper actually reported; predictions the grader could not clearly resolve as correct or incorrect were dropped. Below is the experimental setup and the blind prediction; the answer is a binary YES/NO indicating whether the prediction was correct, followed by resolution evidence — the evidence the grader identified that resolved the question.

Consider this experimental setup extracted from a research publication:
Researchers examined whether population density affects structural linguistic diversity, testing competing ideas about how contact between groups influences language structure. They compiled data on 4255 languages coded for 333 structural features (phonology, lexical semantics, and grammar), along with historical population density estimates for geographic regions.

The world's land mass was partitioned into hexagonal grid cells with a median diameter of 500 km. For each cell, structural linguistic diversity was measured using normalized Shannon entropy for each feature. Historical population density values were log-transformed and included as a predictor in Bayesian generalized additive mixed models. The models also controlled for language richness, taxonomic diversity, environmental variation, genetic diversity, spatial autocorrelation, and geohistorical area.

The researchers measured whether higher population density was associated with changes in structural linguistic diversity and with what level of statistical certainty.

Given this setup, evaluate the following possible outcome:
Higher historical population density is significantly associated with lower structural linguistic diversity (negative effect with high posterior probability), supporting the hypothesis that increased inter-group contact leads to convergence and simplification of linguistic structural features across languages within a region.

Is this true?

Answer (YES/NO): NO